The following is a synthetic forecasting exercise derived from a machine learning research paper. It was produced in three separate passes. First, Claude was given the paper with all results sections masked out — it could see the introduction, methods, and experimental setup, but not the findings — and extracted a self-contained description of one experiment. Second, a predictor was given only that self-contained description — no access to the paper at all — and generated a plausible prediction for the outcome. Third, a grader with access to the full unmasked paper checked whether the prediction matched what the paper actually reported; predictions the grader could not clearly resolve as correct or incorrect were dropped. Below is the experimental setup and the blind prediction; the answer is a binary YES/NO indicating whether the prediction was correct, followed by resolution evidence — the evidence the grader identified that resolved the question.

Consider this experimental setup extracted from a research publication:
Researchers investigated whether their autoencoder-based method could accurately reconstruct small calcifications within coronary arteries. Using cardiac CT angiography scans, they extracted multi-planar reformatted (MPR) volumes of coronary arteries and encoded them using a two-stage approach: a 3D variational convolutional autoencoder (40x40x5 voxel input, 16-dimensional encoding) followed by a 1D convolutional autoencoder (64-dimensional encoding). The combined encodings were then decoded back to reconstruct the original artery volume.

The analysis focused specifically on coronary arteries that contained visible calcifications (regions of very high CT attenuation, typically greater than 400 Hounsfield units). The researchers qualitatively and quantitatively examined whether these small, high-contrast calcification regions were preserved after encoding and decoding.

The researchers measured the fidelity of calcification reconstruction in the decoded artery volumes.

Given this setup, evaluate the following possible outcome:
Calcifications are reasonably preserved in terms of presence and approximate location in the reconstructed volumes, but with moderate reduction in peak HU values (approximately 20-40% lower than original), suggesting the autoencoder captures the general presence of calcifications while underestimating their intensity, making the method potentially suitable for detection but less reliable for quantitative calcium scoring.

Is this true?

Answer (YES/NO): NO